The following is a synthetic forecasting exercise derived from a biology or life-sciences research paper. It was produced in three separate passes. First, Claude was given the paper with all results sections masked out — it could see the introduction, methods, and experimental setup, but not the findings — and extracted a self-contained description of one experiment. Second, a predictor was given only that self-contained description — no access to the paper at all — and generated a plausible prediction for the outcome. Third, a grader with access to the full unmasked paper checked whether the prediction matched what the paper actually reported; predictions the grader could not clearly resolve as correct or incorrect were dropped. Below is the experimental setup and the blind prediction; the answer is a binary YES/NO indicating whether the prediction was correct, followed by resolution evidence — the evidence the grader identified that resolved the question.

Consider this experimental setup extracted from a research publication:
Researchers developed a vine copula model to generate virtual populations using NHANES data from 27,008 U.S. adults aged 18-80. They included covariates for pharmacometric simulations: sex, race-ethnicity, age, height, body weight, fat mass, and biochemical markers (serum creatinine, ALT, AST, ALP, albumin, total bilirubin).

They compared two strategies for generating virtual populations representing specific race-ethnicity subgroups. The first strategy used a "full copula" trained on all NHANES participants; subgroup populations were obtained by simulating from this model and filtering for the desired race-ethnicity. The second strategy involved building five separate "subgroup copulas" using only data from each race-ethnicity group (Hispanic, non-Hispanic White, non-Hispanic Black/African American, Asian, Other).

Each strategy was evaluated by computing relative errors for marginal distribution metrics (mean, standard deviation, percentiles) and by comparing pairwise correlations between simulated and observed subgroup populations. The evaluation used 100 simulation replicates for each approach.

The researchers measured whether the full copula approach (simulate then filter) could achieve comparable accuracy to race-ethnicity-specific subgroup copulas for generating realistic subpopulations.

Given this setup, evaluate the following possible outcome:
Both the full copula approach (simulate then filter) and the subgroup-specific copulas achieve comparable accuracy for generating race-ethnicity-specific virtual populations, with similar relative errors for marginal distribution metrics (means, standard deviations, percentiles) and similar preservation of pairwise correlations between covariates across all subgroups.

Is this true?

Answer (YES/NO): NO